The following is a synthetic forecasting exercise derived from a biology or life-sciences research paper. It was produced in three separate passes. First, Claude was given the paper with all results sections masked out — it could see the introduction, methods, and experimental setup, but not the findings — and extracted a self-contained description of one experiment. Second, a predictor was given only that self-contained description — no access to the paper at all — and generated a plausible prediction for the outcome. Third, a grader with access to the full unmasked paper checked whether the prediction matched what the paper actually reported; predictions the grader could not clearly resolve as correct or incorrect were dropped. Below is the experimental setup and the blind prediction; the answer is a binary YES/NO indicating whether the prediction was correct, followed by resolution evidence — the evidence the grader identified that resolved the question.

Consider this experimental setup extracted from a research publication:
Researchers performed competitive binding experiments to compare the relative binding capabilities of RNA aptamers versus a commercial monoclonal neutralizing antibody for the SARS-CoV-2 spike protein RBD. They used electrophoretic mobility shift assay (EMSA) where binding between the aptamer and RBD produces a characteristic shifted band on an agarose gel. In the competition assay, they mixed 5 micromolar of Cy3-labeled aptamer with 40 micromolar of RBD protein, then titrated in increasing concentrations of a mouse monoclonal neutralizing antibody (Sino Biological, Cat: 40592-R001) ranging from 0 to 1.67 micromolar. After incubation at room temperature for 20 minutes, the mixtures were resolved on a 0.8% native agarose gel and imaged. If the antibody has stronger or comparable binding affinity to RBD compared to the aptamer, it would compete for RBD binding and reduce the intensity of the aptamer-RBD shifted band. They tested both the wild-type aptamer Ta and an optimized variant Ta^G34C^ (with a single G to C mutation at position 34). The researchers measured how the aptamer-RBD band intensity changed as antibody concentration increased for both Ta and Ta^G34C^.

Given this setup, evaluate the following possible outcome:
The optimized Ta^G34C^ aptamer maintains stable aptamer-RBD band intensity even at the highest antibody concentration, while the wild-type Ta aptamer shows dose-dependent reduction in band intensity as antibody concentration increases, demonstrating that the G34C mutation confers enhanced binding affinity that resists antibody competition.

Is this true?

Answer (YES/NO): YES